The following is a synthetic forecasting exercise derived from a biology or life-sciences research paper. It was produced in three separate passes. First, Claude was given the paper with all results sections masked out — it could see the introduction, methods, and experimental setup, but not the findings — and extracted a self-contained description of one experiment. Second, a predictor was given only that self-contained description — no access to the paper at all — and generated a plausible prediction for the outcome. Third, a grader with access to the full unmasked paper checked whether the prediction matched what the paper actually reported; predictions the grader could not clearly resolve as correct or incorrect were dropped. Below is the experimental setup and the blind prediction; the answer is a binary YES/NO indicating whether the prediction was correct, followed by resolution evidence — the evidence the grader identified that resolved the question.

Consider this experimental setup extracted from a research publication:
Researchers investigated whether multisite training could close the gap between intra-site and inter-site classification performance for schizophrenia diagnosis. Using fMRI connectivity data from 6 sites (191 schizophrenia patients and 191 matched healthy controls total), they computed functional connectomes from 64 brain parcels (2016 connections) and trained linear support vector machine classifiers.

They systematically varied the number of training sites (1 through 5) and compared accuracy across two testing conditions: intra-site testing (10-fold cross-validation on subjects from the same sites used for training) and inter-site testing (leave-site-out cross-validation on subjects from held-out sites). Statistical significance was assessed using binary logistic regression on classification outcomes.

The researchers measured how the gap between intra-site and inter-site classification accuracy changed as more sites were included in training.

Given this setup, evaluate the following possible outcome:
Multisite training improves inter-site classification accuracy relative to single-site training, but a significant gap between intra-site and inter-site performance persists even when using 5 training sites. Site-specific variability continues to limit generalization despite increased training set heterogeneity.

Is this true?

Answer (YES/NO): NO